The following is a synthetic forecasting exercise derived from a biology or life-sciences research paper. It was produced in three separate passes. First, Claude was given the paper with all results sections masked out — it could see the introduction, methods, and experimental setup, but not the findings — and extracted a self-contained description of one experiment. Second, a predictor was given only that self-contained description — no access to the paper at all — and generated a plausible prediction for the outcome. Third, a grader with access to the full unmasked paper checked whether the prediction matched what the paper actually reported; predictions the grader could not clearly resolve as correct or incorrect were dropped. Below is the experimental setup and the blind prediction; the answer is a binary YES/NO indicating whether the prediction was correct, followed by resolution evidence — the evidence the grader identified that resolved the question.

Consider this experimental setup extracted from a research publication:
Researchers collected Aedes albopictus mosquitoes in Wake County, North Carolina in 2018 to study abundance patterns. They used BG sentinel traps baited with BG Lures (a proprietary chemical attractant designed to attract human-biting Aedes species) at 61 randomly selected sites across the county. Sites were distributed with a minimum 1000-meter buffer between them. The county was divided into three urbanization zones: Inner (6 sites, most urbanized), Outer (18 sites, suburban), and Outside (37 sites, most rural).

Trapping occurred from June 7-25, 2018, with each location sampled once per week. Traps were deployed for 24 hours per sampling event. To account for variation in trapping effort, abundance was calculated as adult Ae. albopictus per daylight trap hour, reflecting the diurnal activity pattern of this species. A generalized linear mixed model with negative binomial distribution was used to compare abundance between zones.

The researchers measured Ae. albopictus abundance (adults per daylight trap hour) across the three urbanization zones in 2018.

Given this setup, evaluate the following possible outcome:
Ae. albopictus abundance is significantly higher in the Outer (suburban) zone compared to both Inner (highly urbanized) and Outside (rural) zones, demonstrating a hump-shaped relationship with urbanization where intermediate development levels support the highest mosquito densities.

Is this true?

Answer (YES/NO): NO